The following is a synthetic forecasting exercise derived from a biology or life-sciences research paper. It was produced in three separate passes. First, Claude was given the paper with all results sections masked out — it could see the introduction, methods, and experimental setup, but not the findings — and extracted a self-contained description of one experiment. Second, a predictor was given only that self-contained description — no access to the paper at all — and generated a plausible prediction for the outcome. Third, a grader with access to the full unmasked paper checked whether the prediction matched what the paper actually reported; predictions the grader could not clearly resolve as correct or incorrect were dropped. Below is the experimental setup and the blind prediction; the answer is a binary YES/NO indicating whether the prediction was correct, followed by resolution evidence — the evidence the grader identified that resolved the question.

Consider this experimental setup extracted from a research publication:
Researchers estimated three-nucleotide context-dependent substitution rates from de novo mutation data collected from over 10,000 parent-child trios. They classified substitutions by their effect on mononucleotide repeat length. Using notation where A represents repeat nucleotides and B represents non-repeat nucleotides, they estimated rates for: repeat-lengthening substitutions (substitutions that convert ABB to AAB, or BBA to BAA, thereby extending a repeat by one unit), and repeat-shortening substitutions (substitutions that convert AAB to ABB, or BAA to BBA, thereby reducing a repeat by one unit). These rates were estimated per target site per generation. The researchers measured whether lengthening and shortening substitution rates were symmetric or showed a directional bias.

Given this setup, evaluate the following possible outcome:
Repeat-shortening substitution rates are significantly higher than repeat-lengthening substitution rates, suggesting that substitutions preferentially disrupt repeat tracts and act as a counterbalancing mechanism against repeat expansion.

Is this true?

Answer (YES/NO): YES